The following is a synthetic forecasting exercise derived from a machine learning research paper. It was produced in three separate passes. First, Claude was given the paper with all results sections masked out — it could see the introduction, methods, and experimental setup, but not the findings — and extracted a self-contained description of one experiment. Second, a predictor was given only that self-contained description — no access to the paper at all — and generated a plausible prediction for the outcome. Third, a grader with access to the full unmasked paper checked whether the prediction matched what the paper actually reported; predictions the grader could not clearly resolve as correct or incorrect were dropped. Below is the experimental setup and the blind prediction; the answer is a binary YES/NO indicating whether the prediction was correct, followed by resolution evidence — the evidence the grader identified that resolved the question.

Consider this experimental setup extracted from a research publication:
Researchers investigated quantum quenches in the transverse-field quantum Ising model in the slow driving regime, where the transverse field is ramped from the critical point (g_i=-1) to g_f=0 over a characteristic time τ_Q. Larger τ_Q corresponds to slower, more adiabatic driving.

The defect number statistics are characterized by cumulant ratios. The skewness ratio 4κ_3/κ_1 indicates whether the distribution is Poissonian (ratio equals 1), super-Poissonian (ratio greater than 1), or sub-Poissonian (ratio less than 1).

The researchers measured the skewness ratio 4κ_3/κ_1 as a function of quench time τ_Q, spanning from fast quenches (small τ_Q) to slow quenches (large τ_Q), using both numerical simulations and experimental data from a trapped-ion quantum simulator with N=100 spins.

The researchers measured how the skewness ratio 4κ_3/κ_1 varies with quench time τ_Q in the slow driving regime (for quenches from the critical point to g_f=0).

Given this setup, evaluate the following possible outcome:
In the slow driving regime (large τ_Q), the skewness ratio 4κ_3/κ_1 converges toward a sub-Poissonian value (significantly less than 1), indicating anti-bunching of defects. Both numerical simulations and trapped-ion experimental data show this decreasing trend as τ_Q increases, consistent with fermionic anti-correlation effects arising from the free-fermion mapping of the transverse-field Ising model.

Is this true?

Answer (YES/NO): NO